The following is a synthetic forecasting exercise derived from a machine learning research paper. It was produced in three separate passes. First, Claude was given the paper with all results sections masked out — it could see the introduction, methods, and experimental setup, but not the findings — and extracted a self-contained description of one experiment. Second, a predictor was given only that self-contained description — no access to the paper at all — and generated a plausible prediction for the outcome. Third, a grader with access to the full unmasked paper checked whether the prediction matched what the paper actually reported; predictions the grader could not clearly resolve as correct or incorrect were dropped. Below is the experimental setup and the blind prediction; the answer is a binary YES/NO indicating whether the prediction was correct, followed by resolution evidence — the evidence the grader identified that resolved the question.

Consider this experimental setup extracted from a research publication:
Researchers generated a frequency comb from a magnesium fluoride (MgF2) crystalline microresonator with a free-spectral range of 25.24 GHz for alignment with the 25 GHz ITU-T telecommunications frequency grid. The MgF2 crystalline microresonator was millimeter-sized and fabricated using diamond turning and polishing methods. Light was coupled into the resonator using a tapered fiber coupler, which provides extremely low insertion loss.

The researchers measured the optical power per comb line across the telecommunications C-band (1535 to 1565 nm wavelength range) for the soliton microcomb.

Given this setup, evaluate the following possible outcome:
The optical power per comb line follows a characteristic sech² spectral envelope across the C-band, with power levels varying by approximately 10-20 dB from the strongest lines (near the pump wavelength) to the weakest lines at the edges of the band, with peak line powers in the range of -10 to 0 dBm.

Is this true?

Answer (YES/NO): NO